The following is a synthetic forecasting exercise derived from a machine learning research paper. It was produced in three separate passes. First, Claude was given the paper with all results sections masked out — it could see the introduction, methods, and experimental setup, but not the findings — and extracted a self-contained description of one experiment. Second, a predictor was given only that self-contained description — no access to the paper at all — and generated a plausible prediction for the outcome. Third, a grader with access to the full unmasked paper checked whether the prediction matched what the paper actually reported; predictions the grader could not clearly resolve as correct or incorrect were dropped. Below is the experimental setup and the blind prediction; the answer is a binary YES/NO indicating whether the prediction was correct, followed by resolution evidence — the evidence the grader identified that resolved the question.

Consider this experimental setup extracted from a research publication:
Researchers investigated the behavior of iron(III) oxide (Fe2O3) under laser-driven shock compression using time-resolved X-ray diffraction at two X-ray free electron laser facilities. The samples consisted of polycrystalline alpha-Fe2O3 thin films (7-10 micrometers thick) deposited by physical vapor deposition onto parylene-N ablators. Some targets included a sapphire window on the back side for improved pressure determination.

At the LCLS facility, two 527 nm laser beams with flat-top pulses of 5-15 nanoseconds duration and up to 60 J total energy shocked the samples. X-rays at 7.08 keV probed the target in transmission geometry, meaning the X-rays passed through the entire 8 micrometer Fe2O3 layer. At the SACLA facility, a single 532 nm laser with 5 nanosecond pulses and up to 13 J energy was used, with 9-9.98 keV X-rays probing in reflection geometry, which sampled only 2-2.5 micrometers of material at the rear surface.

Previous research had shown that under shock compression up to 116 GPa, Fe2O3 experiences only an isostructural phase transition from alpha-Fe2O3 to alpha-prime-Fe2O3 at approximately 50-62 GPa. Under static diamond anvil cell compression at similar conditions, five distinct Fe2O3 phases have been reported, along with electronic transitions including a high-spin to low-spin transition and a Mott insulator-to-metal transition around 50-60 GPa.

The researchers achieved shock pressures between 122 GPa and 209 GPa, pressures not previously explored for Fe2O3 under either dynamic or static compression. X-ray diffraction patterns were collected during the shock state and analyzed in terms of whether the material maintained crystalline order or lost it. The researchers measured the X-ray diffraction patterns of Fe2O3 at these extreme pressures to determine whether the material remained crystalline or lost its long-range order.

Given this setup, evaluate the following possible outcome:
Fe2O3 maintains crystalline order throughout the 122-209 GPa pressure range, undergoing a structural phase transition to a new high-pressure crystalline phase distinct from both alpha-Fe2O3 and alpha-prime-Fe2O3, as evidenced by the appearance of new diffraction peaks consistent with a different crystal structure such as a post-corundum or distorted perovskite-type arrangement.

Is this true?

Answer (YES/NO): NO